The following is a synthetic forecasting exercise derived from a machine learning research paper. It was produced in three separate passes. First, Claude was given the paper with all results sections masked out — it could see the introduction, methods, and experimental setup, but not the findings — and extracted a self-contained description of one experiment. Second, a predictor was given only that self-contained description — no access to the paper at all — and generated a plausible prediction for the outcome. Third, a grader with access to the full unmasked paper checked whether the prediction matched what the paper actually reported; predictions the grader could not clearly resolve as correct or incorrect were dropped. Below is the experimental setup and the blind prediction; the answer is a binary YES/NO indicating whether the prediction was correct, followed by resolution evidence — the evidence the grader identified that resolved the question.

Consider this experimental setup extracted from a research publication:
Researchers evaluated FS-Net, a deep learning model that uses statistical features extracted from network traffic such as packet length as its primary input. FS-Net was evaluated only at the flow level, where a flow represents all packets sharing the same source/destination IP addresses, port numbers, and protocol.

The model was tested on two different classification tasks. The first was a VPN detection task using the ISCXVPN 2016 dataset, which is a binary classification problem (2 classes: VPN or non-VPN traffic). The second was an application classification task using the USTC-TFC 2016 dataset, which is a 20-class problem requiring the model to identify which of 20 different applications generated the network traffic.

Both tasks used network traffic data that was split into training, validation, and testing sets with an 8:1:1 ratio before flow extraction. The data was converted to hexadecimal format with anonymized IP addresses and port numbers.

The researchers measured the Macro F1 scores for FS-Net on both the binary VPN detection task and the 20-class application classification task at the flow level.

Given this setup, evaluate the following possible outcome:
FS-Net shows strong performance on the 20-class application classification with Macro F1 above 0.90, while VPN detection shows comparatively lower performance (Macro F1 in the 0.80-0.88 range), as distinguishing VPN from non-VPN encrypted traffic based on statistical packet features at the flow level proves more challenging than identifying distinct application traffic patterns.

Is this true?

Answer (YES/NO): NO